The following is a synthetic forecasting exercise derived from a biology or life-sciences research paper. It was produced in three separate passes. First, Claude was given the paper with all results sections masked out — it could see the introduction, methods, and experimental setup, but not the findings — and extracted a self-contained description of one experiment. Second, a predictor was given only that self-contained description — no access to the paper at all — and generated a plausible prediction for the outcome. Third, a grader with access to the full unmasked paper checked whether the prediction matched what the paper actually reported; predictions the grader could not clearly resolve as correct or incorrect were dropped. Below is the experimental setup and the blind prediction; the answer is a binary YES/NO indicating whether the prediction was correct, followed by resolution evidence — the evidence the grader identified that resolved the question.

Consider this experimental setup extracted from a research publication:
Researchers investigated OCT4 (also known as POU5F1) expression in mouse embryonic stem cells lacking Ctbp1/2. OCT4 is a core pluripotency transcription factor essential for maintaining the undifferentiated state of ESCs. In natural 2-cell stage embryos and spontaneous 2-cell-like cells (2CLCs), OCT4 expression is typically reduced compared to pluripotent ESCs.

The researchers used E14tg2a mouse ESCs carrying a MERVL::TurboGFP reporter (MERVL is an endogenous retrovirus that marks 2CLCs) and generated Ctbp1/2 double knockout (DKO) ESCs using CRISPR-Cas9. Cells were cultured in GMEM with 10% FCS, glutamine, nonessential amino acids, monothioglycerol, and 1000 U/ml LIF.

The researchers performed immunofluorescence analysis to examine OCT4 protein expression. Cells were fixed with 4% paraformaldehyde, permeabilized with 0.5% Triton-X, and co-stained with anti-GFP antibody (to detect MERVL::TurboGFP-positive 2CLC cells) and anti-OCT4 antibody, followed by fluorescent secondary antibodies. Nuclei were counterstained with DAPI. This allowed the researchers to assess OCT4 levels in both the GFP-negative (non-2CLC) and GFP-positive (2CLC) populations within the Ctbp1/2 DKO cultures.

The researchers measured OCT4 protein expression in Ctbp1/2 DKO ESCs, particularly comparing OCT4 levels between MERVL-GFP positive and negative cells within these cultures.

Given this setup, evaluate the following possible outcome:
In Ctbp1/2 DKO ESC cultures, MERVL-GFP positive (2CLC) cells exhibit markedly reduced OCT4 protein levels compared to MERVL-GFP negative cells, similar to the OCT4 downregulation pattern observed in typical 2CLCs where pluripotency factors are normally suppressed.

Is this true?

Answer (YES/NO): YES